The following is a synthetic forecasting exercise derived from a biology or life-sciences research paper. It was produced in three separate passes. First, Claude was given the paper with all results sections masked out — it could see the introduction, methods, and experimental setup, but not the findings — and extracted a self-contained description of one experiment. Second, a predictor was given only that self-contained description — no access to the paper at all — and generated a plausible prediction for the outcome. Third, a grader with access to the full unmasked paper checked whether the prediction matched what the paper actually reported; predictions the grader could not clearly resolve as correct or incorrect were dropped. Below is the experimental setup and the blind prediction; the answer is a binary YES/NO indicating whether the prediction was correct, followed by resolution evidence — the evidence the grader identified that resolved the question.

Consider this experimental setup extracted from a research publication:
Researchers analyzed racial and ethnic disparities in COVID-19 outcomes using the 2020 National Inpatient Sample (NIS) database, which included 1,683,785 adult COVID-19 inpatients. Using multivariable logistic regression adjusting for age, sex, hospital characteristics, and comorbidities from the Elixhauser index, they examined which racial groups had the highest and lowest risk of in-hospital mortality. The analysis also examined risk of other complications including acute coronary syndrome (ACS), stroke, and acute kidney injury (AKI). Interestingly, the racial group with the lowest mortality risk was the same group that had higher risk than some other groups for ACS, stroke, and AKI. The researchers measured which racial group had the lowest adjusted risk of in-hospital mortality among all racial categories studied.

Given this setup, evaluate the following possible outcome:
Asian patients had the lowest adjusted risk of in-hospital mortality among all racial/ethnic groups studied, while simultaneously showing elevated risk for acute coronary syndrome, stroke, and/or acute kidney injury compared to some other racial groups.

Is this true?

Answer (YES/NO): NO